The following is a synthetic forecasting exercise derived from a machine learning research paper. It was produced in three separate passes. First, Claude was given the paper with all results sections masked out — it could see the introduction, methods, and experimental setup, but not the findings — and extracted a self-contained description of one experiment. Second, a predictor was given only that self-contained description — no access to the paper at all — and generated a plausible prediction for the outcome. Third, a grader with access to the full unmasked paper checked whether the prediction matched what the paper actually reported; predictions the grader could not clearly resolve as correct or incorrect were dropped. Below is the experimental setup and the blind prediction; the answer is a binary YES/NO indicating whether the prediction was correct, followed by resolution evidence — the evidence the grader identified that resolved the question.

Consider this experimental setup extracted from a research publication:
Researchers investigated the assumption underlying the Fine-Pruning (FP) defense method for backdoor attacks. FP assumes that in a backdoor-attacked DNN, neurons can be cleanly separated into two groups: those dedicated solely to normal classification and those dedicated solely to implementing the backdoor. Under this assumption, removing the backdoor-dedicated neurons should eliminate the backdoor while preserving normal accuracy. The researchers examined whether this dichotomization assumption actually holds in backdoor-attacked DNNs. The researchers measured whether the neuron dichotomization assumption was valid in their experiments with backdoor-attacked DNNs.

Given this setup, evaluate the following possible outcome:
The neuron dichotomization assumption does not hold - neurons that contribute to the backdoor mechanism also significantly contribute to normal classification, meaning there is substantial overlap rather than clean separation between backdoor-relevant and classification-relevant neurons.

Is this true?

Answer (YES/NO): YES